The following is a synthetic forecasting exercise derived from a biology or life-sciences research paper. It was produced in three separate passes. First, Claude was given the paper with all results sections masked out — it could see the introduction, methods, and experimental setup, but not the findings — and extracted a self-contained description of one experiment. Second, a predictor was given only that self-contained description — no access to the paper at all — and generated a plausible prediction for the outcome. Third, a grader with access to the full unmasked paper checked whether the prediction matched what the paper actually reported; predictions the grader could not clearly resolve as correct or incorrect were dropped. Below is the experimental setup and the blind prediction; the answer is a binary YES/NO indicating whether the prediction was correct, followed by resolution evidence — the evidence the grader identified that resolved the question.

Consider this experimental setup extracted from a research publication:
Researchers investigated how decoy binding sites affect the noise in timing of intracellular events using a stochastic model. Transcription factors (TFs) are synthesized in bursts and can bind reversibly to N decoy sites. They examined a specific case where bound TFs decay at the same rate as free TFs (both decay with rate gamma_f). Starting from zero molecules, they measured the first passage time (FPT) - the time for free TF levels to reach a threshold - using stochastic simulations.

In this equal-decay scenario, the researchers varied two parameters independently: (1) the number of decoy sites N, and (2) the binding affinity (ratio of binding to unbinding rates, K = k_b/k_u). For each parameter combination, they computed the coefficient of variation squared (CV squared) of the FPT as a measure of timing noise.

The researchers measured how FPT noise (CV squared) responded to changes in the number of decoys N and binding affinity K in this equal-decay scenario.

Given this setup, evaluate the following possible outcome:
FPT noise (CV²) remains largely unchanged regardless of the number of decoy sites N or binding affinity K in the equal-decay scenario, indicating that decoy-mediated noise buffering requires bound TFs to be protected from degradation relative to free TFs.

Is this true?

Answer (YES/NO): YES